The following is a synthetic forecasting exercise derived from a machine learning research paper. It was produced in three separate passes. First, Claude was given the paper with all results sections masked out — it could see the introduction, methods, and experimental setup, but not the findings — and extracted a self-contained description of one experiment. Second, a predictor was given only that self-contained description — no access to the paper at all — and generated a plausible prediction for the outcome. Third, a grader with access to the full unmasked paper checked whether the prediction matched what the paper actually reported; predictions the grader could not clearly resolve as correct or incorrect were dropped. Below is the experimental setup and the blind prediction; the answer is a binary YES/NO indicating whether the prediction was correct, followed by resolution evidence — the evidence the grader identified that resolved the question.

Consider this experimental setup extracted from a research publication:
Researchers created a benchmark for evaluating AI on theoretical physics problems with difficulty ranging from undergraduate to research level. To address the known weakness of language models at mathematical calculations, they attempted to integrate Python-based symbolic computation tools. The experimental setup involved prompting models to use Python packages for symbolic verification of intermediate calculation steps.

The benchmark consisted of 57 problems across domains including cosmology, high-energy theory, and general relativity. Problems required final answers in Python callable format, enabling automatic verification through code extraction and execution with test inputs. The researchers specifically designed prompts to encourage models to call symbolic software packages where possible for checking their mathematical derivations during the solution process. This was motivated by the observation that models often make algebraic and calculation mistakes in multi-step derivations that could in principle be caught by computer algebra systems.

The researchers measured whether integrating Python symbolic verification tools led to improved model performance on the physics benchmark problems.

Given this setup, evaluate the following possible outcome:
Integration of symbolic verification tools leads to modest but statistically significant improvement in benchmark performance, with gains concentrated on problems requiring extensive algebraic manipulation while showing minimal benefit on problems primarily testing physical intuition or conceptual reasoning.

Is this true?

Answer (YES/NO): NO